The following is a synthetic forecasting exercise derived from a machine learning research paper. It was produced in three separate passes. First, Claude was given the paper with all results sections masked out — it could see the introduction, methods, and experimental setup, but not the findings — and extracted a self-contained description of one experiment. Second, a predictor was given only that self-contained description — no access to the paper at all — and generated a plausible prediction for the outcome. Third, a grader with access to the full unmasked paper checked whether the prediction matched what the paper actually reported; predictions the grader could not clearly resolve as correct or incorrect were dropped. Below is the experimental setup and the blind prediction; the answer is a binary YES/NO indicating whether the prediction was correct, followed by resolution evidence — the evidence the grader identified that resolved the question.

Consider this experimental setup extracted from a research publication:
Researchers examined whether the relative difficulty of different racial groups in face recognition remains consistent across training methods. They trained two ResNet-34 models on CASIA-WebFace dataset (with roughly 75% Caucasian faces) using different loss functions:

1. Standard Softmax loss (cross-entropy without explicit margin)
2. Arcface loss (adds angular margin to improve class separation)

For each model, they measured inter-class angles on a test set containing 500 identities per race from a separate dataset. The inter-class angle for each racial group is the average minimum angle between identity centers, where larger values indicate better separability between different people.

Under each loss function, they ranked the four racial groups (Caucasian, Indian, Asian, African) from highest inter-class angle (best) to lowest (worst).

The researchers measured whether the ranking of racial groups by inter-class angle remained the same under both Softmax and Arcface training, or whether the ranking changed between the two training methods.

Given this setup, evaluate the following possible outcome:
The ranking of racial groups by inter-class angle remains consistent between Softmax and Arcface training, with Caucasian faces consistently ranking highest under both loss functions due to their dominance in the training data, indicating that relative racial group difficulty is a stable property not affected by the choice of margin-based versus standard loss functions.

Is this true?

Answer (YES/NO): YES